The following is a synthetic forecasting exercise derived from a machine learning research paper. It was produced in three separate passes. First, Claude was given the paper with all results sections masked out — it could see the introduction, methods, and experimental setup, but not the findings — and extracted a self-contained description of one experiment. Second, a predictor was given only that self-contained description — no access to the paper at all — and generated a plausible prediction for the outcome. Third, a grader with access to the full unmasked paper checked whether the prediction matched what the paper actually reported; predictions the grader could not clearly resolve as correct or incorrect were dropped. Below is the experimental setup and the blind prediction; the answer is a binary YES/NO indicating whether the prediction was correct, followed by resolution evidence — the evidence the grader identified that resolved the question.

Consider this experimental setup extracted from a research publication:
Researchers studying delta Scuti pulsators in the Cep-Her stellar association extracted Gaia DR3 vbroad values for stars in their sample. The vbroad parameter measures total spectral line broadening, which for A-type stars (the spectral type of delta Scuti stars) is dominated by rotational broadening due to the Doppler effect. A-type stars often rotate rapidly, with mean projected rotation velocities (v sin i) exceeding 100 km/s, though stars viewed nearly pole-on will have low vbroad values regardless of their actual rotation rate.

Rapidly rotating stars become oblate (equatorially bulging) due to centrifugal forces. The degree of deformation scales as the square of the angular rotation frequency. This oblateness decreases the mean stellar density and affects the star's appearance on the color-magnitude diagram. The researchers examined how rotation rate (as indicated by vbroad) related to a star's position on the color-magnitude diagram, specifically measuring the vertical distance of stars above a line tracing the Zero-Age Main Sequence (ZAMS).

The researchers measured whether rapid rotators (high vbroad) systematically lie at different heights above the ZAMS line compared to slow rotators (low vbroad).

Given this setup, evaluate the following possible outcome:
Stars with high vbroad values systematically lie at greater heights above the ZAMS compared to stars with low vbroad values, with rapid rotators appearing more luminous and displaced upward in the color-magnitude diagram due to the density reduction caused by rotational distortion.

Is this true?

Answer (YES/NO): YES